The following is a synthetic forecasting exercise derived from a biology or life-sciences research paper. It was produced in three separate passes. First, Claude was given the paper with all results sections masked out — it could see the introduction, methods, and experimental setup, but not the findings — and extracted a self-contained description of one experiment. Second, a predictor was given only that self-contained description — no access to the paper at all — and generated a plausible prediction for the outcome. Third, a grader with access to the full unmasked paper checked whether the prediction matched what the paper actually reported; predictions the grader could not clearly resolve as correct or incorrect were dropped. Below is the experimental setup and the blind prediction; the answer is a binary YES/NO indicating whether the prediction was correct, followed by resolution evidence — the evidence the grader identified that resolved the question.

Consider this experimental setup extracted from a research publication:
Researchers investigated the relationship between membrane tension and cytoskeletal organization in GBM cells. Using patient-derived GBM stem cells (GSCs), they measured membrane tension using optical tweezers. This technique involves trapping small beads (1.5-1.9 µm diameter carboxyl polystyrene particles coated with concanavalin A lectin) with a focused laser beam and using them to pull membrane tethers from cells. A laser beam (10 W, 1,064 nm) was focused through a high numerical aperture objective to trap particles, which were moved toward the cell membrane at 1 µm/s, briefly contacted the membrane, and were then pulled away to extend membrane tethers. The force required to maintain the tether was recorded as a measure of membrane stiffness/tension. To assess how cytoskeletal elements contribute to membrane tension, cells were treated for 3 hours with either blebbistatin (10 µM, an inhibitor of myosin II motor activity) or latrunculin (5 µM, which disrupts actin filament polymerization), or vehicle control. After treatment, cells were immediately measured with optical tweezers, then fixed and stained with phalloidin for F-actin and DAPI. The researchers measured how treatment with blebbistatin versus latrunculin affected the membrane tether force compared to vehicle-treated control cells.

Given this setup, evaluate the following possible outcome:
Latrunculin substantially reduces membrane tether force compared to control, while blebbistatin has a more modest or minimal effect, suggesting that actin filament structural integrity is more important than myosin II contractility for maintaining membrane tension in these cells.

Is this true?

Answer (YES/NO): NO